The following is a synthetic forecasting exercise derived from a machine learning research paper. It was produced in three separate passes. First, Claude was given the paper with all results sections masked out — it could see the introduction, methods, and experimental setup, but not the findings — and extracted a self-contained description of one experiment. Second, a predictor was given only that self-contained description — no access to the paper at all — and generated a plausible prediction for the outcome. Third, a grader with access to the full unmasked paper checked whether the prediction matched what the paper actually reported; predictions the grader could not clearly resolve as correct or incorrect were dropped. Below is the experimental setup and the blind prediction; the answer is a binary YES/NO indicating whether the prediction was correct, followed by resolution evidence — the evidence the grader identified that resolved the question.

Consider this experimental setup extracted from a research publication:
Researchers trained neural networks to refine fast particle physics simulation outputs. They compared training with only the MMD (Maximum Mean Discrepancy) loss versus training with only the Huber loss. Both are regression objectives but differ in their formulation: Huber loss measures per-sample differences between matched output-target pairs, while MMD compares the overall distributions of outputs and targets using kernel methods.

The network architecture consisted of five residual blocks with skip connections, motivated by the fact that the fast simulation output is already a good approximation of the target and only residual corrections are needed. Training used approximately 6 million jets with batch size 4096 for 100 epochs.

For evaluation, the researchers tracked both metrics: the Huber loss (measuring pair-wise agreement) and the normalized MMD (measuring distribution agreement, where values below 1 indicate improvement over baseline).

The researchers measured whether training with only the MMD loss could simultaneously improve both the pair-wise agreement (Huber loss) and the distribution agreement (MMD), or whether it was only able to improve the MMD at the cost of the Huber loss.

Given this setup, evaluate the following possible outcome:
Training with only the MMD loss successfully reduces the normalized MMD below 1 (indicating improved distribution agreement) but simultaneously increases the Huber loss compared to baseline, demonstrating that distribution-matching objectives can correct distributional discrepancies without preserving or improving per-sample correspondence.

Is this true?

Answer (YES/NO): NO